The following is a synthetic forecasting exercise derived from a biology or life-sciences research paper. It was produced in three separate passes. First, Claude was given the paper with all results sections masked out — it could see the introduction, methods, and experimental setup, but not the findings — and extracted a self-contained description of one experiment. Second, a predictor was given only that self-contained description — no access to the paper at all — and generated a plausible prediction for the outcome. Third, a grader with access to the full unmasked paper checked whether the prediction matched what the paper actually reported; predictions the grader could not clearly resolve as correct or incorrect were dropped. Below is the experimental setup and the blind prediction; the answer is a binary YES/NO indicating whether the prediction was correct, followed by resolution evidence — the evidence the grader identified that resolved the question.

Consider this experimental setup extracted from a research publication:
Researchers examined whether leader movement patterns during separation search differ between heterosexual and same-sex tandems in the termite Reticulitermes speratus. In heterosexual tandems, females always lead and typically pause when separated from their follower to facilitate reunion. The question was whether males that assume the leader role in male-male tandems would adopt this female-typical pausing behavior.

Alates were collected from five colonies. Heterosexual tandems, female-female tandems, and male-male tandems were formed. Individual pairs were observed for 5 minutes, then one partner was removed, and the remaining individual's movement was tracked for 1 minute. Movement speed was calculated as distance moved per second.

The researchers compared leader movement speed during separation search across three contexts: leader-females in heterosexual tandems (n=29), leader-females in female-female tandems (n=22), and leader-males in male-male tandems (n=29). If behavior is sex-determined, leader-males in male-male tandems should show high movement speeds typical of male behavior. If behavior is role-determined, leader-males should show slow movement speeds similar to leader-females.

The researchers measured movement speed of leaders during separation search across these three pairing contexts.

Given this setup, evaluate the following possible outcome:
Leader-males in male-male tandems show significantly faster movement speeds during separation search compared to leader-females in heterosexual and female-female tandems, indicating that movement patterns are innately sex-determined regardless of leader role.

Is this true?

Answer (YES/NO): NO